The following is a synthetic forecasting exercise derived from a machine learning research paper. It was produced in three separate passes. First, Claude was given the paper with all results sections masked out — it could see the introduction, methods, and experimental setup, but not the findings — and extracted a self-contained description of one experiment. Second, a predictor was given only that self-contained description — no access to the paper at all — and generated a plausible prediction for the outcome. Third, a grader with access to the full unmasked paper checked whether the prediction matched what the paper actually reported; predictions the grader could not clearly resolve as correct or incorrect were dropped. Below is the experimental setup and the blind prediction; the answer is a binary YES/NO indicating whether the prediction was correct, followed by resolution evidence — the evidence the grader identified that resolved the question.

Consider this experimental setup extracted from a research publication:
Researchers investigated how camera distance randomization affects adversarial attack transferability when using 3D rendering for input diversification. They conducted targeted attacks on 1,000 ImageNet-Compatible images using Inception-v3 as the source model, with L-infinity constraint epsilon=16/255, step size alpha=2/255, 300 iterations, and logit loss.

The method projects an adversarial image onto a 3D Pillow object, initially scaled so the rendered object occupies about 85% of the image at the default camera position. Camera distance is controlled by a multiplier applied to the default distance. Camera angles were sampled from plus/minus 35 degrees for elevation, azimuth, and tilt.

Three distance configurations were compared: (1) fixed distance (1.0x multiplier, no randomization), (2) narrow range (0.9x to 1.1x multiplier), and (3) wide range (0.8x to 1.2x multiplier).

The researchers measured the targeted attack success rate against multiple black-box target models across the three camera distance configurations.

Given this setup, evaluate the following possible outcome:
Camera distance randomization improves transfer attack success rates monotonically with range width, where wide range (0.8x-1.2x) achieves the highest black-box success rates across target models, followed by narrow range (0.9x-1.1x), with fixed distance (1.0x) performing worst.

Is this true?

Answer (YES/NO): YES